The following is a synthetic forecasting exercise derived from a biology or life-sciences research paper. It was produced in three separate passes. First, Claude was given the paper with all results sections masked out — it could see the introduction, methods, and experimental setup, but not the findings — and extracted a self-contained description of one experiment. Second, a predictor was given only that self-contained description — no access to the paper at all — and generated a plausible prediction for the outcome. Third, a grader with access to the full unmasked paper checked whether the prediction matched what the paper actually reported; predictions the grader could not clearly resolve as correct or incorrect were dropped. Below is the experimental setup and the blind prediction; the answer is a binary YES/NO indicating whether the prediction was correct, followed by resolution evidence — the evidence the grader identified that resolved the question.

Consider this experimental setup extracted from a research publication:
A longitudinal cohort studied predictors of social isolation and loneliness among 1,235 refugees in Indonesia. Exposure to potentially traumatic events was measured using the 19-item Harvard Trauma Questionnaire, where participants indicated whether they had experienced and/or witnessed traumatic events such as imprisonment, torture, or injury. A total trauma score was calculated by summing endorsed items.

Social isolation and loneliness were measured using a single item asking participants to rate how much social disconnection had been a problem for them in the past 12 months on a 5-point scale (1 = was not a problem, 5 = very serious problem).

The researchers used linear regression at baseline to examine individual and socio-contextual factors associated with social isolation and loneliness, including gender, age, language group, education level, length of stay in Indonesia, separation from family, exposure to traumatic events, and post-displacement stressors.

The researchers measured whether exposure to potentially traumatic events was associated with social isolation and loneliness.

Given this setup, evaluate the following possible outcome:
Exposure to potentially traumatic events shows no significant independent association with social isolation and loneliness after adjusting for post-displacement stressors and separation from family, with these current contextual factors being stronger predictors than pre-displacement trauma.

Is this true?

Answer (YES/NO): NO